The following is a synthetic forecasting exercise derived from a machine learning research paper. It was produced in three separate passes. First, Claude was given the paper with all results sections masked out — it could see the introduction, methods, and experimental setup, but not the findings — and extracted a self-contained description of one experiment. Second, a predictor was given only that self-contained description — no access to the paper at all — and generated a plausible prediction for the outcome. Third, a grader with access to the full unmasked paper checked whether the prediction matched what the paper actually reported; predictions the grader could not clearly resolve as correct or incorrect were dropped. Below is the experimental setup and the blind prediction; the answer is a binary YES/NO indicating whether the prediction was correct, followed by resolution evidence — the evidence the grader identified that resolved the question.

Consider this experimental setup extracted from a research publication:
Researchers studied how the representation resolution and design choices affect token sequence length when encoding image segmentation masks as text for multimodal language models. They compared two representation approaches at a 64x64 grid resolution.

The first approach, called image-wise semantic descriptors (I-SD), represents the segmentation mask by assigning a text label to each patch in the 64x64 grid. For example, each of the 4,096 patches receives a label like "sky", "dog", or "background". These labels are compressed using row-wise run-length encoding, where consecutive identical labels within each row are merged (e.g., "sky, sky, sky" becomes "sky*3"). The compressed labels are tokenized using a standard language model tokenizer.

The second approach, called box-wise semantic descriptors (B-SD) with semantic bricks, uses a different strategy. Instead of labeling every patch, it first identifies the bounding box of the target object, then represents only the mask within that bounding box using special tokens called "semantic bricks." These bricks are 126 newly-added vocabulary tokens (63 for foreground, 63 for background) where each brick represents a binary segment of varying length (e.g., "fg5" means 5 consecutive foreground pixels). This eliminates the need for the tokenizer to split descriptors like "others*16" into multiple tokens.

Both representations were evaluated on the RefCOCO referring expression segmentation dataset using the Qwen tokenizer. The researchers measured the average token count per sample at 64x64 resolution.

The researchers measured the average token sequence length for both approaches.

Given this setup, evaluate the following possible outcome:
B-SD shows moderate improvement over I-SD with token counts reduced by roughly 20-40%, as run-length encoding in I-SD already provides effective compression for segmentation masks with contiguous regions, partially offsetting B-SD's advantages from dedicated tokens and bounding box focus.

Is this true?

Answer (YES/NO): NO